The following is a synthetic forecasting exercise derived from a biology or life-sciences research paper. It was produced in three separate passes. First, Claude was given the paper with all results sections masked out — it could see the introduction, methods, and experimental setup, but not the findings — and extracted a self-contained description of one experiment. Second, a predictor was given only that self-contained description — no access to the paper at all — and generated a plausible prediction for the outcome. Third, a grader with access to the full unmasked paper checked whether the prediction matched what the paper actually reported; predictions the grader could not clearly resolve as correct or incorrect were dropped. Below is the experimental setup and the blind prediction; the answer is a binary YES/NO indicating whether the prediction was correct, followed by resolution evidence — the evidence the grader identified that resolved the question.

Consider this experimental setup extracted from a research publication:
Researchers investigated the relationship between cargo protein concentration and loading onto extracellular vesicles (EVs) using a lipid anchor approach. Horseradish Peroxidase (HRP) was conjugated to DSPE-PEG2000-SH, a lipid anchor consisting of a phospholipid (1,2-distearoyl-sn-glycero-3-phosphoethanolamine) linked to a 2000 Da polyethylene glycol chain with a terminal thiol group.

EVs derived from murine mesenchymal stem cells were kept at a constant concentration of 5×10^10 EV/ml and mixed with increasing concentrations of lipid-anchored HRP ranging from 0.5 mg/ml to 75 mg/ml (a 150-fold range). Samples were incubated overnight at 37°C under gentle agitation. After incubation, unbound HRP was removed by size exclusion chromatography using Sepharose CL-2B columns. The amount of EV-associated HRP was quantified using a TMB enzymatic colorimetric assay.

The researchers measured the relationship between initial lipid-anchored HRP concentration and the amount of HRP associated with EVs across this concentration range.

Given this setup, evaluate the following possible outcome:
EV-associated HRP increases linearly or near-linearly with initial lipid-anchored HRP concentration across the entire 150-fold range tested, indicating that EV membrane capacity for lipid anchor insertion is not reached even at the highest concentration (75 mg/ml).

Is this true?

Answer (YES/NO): NO